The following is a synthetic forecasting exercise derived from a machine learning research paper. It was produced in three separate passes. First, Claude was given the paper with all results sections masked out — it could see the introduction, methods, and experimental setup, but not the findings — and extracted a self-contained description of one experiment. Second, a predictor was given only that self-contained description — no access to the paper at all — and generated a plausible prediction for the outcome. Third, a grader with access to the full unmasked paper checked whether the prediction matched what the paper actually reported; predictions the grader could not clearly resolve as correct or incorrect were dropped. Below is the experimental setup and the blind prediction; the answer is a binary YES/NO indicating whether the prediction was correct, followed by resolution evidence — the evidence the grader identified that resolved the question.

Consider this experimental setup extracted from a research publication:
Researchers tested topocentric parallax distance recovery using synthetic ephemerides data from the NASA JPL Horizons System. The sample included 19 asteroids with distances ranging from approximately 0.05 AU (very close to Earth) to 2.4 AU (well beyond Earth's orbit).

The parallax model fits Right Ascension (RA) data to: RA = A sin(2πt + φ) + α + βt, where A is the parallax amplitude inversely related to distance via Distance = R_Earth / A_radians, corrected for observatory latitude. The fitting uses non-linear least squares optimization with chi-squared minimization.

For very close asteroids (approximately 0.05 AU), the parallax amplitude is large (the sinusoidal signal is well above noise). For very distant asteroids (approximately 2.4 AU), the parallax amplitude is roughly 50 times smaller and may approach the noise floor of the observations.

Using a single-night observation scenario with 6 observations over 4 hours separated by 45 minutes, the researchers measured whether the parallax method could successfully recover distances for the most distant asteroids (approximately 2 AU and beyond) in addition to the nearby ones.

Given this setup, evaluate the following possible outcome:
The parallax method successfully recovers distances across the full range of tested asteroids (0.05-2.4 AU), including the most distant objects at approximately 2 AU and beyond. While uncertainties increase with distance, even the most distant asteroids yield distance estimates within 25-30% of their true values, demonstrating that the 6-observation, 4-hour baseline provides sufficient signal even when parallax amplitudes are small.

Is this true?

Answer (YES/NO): YES